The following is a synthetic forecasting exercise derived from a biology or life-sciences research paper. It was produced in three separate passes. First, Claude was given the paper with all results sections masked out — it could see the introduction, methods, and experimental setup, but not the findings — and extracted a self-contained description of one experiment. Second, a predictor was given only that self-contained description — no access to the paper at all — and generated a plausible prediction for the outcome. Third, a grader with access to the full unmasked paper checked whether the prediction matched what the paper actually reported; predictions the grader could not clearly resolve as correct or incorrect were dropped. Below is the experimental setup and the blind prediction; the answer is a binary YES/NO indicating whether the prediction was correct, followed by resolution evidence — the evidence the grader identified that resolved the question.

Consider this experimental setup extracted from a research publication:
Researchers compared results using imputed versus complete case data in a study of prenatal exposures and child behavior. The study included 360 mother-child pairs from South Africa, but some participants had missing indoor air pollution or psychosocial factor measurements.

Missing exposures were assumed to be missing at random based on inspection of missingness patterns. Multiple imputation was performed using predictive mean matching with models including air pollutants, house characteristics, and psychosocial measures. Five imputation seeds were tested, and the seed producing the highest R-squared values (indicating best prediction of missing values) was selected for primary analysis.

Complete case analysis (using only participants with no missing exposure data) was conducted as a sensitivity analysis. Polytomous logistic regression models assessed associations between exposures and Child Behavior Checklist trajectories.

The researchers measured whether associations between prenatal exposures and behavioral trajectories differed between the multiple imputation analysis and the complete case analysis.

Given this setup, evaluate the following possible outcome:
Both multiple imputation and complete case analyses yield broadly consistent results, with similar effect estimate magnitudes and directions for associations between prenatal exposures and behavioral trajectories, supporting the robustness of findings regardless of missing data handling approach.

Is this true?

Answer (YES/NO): YES